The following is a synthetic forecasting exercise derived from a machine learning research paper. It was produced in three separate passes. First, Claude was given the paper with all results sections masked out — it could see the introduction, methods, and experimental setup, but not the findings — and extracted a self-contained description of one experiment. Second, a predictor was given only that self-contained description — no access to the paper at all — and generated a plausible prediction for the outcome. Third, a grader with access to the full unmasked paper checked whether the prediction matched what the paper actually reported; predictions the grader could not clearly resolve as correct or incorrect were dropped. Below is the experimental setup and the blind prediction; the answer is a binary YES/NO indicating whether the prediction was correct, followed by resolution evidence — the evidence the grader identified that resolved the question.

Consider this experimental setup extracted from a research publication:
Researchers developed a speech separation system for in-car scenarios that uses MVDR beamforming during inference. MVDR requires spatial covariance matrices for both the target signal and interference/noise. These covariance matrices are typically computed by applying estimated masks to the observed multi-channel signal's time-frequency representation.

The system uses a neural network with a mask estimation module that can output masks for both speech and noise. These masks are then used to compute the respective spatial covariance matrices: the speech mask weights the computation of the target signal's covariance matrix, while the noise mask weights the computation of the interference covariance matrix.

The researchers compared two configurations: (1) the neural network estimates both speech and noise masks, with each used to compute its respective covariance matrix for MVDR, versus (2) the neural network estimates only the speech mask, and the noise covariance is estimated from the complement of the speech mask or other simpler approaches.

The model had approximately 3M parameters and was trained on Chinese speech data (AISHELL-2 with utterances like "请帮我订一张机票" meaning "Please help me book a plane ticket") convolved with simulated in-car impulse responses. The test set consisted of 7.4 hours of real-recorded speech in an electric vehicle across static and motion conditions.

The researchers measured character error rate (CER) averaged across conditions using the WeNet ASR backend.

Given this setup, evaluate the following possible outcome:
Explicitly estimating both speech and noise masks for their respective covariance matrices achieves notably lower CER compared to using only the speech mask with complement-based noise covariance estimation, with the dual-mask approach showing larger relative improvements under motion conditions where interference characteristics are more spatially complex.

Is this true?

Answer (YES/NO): NO